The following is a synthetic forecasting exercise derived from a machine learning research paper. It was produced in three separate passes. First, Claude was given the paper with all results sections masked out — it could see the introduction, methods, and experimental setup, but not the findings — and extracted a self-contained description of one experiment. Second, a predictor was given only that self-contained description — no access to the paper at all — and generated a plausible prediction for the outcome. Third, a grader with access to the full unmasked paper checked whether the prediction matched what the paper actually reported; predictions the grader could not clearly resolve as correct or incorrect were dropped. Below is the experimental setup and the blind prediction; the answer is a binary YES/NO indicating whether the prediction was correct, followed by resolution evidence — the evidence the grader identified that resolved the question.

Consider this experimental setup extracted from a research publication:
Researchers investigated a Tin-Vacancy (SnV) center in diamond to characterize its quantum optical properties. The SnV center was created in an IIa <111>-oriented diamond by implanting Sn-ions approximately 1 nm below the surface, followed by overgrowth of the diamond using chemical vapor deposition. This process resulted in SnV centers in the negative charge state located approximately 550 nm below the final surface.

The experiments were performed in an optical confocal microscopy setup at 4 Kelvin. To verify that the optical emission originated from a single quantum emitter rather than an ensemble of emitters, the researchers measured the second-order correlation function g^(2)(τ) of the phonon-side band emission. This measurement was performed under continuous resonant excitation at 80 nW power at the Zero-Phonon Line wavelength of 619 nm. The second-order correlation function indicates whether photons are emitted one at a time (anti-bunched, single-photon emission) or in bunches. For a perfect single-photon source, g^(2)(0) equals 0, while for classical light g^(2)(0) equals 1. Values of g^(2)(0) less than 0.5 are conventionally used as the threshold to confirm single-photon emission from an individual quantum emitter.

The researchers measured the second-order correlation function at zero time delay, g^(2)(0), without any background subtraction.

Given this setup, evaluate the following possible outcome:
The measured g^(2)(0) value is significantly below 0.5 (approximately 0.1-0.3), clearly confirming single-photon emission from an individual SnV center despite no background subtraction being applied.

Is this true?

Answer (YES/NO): YES